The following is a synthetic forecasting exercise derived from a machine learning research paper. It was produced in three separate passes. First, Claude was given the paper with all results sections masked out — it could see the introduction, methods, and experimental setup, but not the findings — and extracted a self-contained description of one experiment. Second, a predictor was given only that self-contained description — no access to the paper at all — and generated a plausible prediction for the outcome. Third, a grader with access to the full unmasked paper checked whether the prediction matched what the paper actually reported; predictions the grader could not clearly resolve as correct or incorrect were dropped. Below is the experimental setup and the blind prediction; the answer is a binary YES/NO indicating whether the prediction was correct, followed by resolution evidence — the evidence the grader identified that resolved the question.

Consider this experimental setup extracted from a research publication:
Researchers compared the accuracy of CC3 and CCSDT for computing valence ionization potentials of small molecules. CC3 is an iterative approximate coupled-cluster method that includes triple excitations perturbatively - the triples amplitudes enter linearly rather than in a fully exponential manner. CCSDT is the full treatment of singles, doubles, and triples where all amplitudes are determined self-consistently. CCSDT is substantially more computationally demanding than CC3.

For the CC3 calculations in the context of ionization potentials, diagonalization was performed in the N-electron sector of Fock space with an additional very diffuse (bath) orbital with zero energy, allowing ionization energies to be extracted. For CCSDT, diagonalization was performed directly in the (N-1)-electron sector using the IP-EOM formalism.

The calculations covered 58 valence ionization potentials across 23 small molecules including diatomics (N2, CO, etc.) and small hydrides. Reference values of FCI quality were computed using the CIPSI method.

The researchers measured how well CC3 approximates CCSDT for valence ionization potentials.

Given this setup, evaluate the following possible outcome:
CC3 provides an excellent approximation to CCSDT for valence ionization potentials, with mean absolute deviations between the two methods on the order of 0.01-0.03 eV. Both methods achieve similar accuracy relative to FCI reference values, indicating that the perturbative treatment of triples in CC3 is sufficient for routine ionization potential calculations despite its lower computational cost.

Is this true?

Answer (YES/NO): NO